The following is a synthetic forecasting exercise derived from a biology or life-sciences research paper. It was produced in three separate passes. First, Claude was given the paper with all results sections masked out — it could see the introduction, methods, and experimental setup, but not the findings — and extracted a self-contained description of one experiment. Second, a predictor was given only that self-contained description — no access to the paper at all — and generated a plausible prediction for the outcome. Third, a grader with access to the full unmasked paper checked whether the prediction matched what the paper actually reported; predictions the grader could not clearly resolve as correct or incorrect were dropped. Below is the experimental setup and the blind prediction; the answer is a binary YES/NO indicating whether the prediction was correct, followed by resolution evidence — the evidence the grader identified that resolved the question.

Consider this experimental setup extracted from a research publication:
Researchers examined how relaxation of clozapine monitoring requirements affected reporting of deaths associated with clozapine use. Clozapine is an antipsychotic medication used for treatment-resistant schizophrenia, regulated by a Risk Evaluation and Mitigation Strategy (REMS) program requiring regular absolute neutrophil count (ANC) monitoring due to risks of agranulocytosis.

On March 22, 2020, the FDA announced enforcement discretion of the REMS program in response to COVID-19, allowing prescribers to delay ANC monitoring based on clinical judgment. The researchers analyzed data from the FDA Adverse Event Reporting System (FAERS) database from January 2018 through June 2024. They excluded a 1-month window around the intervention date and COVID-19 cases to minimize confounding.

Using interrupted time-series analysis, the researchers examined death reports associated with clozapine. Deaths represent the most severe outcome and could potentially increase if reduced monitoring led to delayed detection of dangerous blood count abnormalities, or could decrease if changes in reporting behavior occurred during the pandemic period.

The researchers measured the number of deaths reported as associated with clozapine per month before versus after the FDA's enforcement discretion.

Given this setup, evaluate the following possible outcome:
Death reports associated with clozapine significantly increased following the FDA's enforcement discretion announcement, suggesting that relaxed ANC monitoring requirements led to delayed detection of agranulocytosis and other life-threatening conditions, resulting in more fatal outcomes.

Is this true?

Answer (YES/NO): NO